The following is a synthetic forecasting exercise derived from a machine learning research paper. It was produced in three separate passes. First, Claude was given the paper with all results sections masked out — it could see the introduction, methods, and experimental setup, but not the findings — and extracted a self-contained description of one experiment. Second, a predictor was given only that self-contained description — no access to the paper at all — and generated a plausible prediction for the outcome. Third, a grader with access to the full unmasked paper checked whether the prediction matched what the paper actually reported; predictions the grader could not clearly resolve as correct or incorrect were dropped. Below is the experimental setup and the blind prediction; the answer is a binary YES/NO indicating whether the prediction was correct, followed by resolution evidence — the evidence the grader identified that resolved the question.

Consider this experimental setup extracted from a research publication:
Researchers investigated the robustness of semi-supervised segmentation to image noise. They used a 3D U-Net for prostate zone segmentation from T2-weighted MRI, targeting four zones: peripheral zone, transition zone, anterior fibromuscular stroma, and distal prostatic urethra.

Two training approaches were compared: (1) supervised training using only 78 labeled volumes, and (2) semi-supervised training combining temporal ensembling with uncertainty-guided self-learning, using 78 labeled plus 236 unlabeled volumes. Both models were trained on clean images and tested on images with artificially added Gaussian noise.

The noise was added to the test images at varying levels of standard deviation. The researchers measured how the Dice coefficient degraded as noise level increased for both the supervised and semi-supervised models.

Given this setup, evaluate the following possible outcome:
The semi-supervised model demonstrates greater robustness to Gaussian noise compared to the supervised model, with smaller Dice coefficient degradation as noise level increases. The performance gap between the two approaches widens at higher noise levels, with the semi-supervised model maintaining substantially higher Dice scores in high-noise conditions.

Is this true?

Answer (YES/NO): NO